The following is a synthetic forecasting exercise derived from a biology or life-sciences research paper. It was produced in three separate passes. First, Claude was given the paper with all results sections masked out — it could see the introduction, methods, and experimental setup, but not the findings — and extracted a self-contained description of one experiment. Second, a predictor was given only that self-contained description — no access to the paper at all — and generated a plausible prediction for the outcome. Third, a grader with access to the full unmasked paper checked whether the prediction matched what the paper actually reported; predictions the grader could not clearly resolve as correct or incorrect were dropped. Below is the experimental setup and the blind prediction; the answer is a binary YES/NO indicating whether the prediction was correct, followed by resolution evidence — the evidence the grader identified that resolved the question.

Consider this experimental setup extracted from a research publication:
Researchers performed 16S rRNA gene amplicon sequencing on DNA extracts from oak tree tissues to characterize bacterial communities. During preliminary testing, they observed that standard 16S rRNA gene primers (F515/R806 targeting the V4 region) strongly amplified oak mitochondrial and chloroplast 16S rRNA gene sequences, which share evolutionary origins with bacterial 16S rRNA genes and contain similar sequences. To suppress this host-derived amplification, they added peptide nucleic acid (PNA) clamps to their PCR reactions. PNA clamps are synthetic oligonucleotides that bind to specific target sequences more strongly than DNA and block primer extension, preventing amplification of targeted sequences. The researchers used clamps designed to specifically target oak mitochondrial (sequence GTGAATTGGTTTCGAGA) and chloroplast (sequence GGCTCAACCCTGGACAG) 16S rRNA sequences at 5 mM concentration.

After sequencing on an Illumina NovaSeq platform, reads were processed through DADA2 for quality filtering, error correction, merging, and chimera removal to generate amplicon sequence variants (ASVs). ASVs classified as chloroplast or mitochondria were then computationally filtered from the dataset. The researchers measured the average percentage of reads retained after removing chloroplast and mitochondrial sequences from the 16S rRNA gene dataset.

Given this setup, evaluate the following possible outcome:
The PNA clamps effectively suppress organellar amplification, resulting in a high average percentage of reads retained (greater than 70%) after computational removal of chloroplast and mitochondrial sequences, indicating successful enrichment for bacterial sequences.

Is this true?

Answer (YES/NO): NO